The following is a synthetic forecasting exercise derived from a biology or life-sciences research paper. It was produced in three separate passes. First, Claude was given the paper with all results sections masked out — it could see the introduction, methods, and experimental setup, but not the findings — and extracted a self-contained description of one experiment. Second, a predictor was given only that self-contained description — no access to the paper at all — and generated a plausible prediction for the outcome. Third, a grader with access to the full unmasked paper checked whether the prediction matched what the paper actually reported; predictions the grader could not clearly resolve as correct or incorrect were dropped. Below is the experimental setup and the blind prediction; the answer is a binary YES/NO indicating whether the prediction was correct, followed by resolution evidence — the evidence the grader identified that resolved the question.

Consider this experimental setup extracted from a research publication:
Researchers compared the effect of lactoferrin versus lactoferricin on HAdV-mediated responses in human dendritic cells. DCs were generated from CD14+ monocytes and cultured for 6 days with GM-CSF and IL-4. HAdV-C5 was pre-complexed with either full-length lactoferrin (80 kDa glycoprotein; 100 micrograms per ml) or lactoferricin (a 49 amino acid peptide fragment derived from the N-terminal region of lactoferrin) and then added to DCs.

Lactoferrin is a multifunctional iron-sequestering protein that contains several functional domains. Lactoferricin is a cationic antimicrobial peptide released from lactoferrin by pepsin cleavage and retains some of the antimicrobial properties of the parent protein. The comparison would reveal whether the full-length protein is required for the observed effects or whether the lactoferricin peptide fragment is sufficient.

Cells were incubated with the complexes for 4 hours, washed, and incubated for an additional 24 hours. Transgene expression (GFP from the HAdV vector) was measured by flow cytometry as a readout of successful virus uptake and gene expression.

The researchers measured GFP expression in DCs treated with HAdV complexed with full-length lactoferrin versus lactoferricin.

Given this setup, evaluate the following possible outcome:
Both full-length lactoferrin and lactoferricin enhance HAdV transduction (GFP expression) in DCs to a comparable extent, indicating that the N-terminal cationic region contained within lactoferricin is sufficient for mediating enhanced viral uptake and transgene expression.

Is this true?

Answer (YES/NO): NO